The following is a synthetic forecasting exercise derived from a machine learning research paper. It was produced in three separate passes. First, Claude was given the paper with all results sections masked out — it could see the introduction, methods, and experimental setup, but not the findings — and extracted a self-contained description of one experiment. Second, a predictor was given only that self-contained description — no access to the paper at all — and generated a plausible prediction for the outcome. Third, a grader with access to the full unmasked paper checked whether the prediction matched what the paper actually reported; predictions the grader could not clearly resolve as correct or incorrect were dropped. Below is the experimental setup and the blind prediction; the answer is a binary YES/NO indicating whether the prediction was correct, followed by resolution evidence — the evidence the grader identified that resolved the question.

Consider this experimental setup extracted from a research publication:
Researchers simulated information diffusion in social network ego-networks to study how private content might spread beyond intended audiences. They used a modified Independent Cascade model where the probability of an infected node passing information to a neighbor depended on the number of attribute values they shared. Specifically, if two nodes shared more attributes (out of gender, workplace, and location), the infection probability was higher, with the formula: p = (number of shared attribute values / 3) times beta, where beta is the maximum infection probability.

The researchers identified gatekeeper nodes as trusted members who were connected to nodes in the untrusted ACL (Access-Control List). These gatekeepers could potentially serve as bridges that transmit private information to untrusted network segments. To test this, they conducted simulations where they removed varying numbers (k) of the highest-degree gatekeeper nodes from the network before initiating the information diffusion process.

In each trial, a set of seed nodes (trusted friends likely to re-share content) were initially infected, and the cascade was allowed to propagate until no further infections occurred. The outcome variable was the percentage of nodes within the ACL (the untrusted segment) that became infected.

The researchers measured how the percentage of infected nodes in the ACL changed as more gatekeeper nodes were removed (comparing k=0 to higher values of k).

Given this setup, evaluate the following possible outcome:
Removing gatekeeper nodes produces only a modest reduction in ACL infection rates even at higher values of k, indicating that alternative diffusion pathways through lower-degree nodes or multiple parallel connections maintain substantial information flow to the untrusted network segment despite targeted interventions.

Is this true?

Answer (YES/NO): NO